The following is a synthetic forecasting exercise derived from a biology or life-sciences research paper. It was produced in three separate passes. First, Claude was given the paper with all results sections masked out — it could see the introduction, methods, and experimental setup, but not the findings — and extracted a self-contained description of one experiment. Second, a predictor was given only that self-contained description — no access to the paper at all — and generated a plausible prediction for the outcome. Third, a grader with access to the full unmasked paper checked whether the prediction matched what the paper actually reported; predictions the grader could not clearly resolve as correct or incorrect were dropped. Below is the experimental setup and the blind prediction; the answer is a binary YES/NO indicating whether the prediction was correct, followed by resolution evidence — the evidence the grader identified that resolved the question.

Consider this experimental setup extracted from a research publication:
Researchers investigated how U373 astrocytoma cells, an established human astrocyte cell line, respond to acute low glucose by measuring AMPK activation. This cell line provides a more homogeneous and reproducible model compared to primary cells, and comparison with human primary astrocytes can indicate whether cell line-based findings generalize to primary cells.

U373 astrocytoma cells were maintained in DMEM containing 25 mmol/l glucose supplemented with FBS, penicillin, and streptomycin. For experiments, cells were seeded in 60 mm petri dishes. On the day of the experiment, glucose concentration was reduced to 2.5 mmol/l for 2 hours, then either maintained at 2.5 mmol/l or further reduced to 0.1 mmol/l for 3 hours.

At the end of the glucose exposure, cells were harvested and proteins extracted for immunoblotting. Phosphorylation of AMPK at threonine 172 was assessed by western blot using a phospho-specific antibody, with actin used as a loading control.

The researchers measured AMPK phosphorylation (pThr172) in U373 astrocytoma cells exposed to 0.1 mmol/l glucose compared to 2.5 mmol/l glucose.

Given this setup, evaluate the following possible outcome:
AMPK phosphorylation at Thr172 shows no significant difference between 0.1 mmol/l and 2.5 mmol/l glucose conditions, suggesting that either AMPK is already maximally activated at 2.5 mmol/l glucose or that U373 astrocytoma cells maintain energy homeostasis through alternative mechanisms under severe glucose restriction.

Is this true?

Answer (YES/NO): NO